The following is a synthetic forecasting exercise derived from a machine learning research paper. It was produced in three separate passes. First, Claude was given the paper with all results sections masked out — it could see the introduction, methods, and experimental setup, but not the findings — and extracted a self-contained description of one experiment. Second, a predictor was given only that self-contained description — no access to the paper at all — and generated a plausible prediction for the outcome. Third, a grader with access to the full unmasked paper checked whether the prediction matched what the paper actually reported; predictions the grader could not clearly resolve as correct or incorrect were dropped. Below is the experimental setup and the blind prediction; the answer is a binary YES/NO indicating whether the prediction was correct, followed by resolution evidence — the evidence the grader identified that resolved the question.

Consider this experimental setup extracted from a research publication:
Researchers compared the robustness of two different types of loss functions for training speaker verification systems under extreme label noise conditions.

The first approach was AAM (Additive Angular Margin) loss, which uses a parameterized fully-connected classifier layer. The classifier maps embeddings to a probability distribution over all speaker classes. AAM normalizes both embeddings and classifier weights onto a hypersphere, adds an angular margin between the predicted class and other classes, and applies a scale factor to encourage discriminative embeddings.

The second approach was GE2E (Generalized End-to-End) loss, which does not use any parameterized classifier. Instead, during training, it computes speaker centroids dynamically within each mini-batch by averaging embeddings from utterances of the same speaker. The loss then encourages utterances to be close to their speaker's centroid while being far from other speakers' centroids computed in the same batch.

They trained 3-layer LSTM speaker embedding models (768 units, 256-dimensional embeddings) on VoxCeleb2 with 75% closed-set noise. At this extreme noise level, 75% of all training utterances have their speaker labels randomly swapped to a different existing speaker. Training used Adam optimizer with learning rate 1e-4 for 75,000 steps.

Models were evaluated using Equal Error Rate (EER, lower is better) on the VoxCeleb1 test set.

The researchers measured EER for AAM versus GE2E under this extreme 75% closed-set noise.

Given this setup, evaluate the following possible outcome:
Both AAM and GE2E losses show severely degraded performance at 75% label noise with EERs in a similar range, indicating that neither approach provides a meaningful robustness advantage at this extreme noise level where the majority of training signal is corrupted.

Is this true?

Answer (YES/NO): NO